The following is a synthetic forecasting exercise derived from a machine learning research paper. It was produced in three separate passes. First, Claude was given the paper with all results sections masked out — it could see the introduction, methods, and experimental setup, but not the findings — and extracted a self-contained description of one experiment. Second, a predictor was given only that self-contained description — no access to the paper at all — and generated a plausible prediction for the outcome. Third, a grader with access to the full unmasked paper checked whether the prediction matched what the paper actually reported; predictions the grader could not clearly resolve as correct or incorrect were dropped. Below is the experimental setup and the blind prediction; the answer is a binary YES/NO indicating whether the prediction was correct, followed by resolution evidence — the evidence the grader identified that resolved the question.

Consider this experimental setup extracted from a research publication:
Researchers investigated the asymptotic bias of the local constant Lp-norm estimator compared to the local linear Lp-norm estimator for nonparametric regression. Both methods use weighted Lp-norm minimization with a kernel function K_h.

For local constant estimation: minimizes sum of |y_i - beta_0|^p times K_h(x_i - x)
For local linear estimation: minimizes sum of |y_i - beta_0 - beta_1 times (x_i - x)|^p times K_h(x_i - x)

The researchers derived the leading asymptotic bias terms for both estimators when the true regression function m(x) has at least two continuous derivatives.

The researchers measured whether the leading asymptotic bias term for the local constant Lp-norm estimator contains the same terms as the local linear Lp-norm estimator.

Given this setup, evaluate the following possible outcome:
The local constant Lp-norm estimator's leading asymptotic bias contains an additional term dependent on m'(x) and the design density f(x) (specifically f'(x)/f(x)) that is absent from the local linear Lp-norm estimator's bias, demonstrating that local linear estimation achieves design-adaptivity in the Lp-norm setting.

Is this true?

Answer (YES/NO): YES